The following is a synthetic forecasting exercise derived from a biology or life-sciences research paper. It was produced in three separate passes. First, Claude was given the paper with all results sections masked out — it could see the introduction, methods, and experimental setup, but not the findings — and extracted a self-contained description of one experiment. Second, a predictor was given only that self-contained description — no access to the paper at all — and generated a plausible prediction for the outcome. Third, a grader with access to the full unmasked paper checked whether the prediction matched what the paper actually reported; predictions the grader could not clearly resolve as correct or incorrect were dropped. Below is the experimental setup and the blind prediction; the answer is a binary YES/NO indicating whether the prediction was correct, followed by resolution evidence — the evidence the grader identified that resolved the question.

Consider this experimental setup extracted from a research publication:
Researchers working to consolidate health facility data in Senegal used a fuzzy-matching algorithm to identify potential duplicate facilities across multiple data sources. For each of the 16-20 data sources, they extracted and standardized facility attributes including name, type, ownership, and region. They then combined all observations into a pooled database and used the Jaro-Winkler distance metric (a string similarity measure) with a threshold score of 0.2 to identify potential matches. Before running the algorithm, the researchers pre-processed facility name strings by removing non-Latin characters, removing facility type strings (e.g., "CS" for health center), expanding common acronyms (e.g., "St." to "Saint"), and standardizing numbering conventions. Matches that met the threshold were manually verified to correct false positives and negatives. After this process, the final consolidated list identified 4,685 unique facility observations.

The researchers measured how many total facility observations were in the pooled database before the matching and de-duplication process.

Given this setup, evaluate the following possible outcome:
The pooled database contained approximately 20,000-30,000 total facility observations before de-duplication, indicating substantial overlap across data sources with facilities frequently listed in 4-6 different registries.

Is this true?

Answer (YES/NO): NO